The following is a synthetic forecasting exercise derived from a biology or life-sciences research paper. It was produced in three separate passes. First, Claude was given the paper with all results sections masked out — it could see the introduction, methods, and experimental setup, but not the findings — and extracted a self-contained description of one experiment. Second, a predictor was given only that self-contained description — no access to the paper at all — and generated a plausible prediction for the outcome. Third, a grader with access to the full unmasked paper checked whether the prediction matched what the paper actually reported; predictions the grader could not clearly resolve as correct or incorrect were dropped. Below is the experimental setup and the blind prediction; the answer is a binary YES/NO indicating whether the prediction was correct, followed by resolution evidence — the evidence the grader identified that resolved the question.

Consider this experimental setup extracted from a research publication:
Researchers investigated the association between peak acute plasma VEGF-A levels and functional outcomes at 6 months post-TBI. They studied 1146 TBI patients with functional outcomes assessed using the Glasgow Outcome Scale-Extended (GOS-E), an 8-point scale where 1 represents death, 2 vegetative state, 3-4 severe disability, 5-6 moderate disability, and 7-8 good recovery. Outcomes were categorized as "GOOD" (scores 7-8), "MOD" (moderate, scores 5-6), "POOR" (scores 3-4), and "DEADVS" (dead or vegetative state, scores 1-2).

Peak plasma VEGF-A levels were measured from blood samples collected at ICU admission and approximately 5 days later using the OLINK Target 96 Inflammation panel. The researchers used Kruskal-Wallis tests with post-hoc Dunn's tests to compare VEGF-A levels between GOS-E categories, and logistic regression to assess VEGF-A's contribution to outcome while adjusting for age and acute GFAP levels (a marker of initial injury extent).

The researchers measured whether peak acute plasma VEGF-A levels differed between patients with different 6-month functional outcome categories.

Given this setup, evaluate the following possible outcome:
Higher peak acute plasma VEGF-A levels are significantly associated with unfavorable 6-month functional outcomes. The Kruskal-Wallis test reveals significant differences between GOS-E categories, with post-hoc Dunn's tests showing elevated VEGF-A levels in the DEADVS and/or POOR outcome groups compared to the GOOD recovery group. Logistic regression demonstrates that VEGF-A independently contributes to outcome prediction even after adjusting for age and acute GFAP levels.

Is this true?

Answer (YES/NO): YES